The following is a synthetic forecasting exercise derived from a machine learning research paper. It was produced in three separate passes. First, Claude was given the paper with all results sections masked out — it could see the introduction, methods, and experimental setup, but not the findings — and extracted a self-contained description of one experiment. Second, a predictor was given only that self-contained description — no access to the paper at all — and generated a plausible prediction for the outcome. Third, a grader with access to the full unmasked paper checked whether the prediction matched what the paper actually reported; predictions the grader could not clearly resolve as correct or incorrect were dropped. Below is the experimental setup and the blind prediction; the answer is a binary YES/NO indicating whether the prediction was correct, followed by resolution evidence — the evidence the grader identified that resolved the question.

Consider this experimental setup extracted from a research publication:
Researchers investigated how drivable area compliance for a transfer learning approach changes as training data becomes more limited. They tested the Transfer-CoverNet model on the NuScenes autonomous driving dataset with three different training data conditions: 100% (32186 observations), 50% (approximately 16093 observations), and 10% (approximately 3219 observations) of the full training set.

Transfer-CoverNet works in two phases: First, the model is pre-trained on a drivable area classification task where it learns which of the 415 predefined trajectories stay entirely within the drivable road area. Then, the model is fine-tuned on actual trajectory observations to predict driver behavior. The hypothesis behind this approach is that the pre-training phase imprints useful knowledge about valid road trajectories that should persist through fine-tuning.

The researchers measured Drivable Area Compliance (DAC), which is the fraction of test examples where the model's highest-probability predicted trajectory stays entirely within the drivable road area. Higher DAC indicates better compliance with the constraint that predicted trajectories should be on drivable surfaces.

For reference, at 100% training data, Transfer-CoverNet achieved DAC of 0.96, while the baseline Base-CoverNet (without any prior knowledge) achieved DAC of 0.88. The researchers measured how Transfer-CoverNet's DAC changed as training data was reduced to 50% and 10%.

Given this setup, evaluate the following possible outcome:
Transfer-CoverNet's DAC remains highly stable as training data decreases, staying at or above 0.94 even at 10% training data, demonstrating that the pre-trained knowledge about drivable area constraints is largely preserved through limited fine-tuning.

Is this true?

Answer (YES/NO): YES